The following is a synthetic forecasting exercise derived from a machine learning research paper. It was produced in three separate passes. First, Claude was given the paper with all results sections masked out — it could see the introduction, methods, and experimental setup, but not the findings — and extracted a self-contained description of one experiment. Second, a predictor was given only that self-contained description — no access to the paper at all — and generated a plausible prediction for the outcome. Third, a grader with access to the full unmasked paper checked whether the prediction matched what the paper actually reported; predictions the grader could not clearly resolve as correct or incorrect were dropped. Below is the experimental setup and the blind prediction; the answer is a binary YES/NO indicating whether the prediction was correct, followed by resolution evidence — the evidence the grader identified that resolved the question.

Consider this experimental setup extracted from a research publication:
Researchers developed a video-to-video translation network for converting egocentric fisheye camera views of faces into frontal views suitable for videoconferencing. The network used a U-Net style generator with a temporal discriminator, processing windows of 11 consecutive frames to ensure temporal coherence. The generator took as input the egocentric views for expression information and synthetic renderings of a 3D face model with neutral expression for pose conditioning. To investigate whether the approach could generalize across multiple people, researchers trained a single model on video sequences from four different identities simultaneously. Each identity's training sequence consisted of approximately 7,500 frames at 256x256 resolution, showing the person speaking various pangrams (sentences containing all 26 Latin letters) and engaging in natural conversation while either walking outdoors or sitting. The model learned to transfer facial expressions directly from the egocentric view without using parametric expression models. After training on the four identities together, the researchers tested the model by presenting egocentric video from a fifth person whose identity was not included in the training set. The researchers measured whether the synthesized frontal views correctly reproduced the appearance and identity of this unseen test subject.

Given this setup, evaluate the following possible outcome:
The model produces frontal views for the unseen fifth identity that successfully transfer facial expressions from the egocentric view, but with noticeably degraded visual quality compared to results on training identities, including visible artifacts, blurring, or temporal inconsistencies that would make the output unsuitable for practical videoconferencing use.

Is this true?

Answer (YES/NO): NO